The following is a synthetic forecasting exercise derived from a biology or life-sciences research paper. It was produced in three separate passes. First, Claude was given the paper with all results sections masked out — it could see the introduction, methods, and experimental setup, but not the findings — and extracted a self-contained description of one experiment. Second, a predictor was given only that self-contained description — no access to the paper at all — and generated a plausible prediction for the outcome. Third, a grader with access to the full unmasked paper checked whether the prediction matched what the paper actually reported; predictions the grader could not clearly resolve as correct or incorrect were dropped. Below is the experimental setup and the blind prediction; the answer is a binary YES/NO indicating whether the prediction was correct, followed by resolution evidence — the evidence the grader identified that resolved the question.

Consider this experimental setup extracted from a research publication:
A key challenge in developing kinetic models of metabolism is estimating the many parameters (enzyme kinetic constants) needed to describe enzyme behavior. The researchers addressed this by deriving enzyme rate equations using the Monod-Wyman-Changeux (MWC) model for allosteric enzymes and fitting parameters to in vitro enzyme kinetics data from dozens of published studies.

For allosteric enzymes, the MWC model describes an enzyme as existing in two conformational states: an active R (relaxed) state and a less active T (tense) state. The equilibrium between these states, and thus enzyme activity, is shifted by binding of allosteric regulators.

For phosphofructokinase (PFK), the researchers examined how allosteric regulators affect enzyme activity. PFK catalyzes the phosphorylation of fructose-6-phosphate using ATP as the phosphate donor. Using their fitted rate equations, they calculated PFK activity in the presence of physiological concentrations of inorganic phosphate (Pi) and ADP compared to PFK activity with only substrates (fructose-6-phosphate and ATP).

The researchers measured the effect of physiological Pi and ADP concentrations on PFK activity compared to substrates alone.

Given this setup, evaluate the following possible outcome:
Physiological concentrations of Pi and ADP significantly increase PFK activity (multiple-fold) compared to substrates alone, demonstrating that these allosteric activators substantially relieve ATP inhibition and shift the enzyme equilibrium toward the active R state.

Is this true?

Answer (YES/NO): YES